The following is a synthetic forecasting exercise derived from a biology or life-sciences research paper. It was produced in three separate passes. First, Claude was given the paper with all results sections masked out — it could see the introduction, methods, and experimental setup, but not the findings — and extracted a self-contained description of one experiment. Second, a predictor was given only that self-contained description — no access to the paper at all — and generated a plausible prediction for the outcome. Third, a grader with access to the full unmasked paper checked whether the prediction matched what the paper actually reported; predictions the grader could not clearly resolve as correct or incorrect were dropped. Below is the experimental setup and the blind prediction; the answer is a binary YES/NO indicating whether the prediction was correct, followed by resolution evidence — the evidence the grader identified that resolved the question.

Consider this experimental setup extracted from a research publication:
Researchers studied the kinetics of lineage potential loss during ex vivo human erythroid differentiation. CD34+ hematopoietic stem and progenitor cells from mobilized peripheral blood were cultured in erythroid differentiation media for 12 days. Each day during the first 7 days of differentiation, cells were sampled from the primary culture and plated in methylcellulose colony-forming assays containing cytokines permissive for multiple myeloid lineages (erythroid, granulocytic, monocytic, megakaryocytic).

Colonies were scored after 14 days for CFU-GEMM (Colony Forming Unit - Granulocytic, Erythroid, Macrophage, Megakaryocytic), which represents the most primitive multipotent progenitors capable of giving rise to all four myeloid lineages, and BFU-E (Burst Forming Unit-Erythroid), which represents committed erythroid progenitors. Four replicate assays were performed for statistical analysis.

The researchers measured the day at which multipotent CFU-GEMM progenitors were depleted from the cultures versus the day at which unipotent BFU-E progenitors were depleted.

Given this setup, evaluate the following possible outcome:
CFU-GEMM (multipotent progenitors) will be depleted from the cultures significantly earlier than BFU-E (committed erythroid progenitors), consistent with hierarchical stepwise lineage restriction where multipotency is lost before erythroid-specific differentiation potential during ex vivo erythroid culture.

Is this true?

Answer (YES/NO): YES